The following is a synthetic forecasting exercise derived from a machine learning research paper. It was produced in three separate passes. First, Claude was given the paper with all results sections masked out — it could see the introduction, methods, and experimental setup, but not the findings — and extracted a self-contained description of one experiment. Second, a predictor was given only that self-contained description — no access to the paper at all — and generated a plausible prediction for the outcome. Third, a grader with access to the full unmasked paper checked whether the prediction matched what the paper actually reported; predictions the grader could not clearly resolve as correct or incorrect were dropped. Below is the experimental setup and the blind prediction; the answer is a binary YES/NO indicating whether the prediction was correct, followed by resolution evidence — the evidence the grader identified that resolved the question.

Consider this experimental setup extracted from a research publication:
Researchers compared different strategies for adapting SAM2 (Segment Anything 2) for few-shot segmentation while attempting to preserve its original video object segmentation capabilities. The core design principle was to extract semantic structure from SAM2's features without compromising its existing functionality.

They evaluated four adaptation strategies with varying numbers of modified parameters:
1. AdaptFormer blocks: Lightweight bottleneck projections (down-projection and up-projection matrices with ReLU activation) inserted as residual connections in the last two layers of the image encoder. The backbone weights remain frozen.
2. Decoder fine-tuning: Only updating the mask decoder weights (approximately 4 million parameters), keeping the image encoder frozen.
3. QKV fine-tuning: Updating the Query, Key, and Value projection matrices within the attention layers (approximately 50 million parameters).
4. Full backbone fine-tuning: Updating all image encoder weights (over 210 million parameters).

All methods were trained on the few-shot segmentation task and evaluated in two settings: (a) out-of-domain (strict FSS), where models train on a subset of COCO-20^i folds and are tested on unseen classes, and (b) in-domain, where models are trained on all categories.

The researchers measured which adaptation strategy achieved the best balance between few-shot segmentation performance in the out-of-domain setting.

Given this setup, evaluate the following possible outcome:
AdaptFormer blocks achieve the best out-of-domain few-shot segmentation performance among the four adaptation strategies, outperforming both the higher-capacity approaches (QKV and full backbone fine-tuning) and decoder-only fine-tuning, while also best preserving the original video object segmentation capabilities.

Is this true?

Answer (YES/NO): YES